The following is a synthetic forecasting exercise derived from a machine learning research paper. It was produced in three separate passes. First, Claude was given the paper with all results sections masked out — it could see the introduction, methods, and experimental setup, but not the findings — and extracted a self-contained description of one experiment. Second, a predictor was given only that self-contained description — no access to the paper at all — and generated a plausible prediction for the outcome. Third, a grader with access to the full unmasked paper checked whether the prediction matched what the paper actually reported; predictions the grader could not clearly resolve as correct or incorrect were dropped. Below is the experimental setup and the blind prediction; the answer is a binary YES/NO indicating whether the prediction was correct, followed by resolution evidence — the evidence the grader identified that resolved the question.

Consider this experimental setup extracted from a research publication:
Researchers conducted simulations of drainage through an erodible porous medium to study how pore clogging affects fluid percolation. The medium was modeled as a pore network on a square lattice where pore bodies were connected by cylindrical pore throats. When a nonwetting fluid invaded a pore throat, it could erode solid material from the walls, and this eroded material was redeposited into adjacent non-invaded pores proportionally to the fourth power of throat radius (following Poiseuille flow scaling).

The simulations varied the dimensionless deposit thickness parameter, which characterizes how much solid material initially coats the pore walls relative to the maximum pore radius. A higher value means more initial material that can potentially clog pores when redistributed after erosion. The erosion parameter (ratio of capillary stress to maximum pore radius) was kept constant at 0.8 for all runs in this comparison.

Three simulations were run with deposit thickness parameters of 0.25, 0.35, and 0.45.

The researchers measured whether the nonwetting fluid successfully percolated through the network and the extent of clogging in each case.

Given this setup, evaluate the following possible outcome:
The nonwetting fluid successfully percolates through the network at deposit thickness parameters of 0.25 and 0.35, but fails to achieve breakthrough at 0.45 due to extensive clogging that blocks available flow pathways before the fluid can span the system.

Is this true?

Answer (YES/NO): YES